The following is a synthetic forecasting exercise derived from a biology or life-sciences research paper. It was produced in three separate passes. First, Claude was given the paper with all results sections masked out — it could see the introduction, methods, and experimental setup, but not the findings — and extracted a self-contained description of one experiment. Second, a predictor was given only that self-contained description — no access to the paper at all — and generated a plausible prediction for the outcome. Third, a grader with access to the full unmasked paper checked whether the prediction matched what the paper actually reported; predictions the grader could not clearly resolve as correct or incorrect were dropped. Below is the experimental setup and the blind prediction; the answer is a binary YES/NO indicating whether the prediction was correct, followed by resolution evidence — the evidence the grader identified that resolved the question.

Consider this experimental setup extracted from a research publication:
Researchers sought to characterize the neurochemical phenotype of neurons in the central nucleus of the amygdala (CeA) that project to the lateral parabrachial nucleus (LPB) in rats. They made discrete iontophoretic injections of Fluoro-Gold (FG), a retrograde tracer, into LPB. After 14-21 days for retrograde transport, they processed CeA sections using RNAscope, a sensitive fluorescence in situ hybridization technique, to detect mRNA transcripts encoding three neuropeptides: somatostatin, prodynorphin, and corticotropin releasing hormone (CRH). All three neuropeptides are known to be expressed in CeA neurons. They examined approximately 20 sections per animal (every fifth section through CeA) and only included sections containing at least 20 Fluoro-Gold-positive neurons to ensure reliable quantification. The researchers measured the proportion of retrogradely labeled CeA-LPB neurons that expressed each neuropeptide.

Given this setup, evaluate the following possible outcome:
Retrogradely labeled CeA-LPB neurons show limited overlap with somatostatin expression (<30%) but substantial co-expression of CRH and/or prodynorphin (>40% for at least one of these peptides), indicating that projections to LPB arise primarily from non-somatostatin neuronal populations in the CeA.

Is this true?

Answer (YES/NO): YES